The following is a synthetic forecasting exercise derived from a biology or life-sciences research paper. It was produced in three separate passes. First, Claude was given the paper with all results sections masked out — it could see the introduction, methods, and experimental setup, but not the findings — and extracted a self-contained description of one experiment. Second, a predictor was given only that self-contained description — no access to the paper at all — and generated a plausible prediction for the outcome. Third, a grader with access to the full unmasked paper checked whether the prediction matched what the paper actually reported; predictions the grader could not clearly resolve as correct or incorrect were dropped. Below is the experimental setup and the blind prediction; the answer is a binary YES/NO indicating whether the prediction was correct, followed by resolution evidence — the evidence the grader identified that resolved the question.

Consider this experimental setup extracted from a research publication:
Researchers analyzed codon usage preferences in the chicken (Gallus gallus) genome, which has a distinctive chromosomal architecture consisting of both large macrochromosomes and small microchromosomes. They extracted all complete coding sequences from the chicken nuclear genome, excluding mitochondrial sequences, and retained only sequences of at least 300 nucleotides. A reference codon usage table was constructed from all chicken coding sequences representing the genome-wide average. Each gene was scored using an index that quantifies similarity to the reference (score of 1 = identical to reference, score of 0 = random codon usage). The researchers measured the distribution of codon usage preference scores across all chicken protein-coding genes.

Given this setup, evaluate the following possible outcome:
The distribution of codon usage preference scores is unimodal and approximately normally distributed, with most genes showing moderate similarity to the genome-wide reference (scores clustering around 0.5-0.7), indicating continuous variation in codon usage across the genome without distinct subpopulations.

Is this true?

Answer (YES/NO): NO